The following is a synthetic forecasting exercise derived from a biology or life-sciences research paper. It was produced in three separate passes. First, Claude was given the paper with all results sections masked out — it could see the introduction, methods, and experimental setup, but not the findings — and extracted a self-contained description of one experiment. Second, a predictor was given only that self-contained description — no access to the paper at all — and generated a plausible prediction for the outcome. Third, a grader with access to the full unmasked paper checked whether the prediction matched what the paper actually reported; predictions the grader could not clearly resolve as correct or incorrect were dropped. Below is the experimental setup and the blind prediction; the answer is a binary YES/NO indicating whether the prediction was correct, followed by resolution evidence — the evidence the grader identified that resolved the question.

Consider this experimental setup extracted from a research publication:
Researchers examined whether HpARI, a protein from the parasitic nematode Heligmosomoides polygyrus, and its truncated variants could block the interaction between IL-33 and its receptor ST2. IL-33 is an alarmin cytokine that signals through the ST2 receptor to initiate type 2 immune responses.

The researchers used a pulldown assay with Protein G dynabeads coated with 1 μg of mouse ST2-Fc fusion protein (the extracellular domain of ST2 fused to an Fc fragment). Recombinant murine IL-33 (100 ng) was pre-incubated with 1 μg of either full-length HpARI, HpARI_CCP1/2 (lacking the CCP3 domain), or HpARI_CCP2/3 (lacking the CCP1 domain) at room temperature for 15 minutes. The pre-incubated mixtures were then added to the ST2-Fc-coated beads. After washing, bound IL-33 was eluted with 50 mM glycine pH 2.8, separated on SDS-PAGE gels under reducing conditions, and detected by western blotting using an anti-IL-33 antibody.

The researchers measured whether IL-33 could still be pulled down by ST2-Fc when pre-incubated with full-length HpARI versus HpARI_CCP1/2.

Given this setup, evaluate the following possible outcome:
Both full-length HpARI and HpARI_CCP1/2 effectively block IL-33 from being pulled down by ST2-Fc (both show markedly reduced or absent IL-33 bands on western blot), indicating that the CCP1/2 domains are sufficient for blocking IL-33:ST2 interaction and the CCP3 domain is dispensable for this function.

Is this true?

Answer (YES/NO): NO